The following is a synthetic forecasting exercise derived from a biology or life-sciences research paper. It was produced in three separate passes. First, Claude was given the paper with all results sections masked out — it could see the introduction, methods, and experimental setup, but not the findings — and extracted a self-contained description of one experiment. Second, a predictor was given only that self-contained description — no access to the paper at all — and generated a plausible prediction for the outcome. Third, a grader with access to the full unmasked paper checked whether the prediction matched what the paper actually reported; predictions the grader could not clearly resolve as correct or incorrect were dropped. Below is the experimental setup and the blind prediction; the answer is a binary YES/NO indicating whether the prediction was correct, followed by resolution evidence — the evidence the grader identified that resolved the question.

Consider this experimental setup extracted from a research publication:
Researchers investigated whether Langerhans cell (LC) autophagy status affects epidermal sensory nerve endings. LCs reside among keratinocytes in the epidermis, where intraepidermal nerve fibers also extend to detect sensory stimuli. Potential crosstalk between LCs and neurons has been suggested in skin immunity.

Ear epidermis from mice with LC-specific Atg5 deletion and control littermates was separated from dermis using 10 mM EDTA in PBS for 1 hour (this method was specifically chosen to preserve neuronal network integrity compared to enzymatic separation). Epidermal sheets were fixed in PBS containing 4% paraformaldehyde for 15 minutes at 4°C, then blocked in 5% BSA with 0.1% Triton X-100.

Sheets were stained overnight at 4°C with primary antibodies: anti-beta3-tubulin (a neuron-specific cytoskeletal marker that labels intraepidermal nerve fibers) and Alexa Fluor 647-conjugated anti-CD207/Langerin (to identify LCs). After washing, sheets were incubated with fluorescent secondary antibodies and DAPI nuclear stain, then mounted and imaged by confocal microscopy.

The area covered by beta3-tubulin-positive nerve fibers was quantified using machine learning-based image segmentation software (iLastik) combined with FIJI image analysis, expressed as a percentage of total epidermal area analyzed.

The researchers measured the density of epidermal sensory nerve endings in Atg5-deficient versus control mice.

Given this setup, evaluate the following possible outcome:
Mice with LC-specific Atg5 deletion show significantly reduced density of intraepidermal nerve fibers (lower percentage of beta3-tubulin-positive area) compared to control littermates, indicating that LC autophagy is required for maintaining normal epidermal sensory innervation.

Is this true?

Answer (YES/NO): YES